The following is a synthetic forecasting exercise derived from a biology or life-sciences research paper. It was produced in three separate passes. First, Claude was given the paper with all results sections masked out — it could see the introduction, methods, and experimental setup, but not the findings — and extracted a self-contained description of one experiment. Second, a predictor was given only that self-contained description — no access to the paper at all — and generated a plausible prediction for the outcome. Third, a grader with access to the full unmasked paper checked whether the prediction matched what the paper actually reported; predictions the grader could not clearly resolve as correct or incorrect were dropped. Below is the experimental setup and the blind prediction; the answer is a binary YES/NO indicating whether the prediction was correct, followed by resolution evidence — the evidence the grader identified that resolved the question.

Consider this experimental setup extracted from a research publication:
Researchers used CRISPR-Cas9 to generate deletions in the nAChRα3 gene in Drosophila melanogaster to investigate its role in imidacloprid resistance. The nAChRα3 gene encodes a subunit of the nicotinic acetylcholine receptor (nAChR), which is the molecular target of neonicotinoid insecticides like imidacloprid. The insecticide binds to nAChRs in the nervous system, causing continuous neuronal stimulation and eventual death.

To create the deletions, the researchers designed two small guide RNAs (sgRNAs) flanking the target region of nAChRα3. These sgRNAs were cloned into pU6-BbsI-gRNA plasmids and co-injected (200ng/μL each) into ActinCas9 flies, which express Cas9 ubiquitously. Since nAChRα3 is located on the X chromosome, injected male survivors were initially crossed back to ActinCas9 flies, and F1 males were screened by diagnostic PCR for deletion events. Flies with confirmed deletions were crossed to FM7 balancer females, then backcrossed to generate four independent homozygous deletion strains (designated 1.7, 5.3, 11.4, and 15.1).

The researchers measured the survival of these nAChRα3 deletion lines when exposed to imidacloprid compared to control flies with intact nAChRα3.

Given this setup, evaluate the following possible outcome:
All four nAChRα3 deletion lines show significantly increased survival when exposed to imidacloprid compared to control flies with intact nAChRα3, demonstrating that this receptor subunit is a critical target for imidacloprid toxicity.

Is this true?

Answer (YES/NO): NO